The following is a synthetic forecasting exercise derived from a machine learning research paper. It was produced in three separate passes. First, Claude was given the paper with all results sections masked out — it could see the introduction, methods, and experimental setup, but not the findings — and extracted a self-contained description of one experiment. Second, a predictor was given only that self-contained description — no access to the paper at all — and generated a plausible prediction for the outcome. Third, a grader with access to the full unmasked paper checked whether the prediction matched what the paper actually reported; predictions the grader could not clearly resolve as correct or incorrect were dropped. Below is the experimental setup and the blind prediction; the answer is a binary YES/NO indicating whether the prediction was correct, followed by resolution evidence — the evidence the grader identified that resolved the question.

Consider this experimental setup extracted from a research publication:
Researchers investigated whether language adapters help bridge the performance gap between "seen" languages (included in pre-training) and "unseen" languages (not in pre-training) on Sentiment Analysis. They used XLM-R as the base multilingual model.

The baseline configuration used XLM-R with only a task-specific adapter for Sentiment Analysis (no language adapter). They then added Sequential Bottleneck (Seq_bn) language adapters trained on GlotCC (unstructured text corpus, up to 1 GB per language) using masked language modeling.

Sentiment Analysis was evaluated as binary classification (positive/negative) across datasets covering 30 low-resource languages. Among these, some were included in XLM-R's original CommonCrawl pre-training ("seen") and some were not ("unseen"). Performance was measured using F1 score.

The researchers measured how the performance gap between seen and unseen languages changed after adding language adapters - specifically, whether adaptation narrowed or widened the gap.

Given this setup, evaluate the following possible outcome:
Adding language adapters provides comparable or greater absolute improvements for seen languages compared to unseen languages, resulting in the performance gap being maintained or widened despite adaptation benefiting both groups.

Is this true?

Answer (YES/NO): NO